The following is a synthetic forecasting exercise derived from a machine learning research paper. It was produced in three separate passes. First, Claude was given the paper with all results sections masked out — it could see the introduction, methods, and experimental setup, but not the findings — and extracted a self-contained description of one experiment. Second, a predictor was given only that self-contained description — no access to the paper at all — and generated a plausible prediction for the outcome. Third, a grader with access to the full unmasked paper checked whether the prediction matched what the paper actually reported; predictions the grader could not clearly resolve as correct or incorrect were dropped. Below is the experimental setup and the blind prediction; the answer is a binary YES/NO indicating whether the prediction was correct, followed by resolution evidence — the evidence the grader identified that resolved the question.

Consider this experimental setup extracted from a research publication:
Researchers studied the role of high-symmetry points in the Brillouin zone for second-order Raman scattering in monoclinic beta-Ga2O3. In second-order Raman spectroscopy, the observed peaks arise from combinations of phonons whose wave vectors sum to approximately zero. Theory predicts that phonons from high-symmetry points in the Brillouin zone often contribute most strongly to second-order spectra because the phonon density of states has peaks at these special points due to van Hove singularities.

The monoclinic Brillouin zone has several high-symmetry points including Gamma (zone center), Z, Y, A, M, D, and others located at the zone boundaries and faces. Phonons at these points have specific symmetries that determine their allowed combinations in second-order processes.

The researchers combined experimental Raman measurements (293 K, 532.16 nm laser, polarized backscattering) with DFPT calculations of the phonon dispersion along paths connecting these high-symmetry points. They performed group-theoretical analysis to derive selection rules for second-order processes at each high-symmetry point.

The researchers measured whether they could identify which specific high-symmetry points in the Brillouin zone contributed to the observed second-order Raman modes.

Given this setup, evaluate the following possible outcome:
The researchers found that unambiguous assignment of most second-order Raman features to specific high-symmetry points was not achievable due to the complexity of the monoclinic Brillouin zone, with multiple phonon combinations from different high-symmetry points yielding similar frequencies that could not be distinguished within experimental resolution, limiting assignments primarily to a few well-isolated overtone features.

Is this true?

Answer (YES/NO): NO